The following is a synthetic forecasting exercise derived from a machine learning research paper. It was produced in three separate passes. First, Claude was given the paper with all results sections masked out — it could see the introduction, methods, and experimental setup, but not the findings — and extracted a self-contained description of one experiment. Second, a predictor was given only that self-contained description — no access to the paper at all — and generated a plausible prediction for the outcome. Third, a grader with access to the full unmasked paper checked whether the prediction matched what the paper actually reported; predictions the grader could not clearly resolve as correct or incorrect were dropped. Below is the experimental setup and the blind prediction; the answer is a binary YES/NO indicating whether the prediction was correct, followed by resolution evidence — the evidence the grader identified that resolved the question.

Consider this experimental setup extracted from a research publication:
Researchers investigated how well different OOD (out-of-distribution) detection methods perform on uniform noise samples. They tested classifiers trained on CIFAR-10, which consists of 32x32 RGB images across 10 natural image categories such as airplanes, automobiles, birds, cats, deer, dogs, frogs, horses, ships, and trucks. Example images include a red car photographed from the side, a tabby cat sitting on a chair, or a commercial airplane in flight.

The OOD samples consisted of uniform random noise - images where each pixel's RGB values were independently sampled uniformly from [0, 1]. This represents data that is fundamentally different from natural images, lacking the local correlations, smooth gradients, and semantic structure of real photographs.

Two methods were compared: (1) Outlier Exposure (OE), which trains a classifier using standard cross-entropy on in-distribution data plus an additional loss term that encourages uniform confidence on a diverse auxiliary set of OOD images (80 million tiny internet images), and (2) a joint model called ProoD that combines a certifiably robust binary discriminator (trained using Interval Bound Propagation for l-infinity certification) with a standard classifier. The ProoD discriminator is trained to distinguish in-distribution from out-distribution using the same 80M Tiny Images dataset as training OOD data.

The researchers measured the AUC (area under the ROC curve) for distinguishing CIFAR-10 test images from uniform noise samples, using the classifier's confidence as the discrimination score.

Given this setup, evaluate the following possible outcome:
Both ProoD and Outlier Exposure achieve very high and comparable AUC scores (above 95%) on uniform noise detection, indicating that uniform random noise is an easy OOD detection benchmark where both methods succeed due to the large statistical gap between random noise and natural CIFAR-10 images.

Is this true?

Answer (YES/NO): NO